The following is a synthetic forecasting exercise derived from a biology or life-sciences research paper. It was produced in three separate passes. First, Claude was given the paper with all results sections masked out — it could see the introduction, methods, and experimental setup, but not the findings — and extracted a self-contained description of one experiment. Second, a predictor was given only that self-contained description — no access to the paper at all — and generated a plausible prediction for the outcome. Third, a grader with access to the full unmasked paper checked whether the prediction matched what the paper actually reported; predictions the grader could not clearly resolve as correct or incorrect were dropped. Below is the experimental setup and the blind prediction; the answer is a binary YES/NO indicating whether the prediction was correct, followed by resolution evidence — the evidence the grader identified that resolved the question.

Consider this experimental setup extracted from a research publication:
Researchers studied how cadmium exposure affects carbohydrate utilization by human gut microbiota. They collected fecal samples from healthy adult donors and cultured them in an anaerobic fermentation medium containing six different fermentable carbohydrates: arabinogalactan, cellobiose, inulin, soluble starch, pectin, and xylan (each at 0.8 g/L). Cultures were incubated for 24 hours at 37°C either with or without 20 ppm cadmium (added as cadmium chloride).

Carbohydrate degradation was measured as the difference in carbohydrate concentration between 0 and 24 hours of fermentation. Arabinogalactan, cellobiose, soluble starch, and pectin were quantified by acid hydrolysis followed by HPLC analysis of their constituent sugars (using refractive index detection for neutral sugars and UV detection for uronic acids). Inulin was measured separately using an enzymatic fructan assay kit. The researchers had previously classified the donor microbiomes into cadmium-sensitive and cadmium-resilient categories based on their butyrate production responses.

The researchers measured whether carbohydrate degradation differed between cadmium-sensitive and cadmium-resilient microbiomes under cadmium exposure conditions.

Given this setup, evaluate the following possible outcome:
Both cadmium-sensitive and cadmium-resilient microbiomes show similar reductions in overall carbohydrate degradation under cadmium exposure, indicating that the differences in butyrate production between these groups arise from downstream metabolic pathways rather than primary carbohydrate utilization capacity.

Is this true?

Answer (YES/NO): NO